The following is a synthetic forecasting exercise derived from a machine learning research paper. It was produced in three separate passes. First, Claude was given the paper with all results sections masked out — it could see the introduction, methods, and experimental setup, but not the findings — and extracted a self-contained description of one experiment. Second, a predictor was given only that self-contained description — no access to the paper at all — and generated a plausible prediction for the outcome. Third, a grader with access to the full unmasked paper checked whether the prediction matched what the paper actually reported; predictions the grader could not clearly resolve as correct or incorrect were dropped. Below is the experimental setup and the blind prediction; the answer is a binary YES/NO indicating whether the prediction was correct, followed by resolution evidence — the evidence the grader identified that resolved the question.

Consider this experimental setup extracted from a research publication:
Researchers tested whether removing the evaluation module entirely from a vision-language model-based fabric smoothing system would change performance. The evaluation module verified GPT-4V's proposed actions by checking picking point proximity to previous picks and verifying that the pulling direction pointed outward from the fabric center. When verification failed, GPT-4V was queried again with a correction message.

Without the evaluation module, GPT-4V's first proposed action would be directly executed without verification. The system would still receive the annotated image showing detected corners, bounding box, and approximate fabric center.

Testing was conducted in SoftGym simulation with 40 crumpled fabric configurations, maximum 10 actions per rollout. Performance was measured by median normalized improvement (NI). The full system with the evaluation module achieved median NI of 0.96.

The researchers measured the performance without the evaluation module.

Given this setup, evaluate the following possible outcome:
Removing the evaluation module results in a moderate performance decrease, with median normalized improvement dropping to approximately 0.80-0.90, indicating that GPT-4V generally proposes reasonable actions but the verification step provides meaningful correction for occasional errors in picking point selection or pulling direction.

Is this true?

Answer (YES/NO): NO